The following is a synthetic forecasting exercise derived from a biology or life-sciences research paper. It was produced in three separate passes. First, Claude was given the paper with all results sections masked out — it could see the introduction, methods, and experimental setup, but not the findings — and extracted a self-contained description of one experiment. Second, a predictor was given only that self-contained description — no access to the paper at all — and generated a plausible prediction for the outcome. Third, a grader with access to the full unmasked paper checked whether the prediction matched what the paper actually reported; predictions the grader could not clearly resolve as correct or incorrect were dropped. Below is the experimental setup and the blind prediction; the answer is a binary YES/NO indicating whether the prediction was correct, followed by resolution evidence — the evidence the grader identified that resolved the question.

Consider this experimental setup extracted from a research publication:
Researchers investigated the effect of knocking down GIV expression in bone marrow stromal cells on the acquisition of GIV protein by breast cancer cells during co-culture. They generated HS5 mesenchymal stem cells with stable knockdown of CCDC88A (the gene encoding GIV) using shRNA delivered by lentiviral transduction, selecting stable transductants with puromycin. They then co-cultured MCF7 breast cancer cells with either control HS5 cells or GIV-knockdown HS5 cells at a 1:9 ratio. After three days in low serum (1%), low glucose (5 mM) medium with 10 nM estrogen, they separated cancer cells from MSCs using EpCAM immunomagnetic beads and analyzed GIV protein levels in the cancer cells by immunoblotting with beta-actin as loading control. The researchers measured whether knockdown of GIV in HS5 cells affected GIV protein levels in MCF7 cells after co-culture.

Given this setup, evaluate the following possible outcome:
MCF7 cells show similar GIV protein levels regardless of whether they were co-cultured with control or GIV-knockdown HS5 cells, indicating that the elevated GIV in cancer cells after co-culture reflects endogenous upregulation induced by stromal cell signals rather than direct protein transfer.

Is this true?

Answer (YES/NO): NO